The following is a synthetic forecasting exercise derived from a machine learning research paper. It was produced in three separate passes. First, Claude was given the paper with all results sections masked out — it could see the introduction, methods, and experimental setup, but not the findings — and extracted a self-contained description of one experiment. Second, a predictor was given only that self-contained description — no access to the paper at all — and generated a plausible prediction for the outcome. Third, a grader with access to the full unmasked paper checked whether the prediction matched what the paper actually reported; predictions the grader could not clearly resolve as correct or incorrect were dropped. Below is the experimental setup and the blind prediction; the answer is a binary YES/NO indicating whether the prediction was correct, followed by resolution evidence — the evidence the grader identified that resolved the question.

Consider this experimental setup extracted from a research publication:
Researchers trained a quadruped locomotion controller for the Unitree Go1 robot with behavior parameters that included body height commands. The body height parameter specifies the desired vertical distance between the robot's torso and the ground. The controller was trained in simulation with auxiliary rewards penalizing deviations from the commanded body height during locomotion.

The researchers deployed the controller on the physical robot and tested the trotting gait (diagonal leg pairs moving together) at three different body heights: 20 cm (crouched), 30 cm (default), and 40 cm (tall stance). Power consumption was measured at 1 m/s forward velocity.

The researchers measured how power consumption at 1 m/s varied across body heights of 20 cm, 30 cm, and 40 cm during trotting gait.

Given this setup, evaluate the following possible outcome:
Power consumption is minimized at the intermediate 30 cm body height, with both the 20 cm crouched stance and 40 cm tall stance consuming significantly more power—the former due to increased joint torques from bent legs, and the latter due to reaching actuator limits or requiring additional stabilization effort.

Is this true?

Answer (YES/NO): NO